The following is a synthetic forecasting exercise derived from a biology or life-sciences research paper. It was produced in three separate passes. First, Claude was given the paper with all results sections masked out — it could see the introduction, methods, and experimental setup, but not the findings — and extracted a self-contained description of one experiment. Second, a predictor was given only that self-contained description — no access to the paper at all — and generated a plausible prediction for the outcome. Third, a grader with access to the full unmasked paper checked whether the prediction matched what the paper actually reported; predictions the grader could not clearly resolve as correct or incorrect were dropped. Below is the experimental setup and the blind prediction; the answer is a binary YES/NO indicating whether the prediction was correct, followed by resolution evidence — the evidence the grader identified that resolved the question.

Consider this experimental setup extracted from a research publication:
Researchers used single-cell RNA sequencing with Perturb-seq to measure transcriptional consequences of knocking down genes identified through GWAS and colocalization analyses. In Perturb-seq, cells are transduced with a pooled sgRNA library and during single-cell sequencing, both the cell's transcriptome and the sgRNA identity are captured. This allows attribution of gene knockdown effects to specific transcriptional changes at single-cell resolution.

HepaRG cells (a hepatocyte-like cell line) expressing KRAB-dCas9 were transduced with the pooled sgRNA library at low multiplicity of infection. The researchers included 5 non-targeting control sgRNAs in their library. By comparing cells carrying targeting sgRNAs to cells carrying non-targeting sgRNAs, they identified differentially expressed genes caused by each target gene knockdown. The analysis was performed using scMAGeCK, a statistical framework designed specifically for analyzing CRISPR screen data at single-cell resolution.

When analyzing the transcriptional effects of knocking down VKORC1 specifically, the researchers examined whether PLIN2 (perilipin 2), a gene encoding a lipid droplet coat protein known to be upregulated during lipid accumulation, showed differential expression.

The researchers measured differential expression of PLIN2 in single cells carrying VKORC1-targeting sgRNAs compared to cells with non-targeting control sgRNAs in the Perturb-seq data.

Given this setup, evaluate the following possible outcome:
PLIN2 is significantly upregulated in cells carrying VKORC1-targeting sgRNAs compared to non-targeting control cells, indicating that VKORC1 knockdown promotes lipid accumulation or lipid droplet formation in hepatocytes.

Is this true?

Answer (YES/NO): NO